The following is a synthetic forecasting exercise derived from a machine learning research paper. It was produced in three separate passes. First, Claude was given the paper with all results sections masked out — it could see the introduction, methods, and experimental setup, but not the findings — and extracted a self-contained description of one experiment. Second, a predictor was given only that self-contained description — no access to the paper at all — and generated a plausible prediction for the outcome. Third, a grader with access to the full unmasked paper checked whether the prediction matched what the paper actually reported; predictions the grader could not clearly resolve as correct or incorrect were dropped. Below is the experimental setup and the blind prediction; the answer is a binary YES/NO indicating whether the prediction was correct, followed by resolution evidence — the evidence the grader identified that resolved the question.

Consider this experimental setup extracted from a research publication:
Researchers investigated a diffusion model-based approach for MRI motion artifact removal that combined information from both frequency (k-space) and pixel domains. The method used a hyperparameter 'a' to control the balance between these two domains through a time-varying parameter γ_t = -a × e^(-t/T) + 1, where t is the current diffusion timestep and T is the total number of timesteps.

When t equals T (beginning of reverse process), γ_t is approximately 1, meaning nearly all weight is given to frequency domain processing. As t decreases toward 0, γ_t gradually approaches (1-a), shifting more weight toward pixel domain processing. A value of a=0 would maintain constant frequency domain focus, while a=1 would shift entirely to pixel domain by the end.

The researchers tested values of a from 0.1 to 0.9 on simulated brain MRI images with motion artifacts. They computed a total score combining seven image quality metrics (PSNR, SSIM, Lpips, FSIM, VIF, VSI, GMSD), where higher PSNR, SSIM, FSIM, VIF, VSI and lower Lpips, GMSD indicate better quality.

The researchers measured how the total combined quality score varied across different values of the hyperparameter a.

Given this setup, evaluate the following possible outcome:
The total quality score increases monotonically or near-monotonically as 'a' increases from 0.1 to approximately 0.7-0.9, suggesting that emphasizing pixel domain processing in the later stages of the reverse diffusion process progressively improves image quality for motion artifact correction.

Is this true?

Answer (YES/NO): YES